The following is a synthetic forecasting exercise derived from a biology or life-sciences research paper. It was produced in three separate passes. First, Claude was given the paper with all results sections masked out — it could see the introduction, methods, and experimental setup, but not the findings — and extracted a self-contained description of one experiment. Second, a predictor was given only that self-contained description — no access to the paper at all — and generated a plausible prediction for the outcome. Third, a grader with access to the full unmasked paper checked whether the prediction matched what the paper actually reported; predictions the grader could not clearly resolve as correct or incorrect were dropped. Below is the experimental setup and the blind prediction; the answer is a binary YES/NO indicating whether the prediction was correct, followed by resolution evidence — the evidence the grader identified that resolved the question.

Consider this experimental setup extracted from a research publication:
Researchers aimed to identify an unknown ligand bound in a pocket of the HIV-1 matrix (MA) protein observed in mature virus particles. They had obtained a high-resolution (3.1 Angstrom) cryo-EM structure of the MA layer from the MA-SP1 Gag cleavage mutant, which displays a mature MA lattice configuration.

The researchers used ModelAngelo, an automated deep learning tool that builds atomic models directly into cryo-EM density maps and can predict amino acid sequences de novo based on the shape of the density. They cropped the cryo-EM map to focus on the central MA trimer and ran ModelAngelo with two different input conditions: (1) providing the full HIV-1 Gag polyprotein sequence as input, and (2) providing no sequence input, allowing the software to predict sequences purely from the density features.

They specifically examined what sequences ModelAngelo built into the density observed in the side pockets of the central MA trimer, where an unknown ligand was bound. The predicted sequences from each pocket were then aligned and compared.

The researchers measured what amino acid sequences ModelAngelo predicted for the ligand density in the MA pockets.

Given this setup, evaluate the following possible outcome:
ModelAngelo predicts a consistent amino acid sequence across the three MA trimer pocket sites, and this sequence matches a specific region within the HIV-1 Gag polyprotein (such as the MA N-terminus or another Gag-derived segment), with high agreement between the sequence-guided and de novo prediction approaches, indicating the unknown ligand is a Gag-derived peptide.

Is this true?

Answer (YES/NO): NO